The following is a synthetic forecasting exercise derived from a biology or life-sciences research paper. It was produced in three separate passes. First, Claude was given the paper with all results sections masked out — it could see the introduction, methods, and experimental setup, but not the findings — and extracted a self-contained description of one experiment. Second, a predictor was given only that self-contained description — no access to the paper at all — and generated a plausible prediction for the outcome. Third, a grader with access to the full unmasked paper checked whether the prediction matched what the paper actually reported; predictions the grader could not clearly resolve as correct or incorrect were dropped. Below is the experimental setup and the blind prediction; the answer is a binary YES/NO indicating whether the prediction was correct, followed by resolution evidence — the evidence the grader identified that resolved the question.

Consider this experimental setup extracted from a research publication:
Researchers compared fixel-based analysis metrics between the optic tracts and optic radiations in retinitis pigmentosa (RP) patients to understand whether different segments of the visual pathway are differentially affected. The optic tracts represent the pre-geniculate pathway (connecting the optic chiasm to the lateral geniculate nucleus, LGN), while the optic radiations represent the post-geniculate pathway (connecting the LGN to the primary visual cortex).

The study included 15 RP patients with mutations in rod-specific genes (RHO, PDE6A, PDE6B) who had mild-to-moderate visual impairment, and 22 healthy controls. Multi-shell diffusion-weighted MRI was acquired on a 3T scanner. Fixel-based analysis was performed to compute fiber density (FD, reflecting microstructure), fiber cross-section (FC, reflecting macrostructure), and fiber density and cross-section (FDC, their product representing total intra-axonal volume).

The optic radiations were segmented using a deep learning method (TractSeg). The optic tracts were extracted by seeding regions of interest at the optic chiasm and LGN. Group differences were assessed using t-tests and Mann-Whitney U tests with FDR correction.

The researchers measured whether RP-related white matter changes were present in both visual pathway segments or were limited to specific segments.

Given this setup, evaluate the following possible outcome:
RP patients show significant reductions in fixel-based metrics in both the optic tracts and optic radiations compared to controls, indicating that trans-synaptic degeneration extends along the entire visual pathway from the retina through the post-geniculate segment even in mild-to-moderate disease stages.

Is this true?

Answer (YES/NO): YES